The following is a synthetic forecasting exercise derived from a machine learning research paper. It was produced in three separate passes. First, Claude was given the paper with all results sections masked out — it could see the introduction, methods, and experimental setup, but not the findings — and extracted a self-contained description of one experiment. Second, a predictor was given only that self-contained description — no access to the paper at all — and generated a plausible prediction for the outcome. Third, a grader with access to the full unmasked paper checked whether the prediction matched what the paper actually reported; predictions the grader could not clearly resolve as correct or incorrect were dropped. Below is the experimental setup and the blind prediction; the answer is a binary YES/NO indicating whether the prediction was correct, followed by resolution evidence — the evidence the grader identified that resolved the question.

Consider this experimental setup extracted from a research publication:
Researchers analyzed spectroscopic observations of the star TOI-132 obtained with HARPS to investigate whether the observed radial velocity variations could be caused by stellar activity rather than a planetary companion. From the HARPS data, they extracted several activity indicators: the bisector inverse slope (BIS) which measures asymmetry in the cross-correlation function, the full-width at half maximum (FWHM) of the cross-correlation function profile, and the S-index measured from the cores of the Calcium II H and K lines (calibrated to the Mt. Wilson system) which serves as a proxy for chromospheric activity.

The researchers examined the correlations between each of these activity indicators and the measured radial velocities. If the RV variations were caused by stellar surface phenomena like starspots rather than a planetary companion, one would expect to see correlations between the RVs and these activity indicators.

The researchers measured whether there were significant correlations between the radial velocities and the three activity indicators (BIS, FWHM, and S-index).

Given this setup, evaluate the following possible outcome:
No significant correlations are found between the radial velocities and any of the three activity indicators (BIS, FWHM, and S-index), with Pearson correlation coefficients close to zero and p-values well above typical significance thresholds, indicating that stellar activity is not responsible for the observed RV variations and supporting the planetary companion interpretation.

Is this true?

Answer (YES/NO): NO